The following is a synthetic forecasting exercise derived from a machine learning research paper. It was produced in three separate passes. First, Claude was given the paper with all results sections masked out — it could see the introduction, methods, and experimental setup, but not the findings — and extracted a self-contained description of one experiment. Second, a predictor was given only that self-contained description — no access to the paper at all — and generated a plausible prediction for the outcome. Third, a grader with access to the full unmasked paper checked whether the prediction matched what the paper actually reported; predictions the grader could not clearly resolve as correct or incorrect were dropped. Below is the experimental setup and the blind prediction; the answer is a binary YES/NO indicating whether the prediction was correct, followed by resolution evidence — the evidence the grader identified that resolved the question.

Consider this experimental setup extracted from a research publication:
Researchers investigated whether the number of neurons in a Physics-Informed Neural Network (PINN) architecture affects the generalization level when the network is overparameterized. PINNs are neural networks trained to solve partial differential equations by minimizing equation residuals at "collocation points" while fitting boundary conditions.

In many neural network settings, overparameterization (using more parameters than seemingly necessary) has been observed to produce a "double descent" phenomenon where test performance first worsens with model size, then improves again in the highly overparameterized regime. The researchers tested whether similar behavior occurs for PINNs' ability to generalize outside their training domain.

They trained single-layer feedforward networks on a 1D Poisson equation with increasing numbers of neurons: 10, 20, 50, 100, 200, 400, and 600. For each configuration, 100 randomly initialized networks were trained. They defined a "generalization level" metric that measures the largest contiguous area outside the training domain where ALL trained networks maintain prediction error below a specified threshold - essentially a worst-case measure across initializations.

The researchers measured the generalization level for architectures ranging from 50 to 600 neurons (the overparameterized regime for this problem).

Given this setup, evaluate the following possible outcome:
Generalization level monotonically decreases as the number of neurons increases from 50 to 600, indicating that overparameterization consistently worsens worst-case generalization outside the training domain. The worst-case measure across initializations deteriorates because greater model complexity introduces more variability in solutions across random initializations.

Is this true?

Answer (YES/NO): NO